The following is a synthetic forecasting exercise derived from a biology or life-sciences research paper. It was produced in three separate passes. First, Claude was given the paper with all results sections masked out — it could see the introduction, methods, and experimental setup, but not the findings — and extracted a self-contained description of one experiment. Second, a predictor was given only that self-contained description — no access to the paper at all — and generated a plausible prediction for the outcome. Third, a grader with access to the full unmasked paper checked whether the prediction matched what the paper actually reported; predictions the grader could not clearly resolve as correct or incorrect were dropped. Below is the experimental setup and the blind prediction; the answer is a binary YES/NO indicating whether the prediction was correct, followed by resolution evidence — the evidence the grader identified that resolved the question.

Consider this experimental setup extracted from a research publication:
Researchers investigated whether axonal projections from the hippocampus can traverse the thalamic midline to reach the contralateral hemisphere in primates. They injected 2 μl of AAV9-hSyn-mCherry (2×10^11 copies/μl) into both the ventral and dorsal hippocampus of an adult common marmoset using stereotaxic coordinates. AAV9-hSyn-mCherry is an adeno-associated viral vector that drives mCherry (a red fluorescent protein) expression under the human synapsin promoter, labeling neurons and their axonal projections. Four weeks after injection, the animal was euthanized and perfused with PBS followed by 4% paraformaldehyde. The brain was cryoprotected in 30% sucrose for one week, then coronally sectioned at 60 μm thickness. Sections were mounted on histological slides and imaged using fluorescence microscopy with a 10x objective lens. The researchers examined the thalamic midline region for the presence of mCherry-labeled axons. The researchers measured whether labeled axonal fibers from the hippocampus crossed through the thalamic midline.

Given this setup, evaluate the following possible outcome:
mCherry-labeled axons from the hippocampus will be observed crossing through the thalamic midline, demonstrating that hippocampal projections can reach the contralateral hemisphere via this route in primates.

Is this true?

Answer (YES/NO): YES